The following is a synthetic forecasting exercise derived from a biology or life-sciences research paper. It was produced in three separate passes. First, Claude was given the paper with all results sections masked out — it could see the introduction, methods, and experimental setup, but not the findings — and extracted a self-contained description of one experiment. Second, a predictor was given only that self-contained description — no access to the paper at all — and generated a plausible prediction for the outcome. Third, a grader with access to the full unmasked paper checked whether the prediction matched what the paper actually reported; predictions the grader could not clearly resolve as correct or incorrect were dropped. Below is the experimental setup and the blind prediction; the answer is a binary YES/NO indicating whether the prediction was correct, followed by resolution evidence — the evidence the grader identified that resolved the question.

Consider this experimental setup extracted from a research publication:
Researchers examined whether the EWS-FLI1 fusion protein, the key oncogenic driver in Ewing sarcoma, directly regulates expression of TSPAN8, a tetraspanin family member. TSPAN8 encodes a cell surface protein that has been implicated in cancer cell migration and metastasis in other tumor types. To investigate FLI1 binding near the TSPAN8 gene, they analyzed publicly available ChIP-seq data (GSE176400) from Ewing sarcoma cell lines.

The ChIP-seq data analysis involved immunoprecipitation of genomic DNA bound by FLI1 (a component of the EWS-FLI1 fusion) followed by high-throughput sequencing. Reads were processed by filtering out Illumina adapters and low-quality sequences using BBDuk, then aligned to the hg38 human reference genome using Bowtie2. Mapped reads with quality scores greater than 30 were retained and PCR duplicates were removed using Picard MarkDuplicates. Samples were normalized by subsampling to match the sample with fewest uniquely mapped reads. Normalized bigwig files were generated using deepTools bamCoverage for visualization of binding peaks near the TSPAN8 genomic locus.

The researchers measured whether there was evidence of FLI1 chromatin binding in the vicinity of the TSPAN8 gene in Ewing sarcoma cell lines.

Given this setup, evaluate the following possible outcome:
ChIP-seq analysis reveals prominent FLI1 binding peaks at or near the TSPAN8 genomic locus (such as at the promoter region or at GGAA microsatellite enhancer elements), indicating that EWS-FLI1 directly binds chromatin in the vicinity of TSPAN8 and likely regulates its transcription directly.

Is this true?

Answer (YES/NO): YES